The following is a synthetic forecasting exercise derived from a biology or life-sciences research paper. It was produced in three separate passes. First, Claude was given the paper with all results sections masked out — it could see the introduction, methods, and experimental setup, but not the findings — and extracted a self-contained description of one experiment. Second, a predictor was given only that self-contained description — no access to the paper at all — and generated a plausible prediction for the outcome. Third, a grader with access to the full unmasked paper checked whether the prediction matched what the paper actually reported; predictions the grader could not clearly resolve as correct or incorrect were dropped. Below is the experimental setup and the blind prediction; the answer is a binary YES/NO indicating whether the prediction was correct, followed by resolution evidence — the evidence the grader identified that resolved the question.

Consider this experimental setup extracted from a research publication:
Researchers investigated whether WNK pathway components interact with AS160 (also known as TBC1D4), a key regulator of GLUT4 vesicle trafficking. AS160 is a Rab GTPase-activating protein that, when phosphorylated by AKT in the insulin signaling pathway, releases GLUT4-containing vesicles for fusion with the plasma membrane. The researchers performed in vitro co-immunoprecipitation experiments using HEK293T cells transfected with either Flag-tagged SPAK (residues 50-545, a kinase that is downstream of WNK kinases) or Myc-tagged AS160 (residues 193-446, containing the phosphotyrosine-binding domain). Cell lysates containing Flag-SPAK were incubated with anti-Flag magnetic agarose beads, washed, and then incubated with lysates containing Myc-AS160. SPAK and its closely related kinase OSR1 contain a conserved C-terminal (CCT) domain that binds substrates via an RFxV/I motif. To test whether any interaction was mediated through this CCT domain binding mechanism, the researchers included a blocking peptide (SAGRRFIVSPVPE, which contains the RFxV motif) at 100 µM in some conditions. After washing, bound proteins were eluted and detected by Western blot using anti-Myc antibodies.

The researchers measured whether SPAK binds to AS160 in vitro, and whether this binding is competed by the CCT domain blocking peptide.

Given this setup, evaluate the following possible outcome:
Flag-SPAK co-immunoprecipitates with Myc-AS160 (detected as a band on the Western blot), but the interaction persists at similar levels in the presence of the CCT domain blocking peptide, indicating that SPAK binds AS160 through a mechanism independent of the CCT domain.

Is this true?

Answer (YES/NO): NO